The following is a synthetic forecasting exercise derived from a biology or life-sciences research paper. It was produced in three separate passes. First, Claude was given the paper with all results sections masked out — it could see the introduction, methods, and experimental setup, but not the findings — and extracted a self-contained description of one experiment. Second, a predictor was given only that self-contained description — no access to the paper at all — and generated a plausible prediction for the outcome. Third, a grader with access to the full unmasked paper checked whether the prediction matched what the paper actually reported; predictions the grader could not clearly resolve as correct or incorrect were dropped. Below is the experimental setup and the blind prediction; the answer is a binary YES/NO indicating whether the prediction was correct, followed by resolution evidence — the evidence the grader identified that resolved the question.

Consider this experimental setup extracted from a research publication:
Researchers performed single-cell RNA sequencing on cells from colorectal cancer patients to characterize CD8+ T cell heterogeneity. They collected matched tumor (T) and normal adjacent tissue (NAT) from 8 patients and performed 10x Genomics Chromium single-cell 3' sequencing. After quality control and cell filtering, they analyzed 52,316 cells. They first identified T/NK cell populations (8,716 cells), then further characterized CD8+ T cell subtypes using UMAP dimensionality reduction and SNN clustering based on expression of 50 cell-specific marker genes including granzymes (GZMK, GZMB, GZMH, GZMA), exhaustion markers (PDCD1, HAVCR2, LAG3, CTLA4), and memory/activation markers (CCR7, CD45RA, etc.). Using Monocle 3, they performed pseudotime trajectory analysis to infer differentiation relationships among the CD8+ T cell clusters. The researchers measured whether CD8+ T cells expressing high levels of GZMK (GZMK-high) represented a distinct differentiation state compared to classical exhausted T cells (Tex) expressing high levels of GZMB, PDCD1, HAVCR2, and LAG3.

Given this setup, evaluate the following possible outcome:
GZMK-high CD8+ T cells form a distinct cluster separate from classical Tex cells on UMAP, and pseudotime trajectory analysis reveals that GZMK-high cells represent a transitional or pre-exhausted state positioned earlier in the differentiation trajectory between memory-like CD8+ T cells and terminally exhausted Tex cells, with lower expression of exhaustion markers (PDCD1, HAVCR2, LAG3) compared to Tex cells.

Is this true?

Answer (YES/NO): NO